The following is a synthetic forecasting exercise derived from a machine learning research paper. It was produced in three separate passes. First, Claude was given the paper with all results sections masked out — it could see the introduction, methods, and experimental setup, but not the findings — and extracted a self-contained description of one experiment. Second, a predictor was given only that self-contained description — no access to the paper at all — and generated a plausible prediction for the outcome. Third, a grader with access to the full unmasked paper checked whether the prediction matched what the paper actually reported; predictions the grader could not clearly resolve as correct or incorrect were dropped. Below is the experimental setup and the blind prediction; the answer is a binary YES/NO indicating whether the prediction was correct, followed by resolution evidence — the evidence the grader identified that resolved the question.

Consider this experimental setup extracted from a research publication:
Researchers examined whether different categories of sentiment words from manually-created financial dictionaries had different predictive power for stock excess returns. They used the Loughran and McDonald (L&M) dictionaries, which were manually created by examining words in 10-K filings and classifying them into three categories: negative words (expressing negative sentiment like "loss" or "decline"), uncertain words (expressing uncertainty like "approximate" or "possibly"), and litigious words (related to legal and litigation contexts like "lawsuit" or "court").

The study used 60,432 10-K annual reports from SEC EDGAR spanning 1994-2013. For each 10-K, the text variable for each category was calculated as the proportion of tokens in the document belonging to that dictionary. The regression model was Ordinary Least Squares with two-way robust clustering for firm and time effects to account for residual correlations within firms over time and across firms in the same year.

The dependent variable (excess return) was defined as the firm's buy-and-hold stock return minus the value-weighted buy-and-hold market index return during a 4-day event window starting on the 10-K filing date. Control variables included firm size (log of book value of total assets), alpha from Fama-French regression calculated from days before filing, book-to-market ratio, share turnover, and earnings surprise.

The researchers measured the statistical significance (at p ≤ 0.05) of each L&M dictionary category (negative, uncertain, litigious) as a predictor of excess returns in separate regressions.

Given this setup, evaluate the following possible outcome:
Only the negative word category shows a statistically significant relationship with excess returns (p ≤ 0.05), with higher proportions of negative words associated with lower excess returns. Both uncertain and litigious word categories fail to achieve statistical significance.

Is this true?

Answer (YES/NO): NO